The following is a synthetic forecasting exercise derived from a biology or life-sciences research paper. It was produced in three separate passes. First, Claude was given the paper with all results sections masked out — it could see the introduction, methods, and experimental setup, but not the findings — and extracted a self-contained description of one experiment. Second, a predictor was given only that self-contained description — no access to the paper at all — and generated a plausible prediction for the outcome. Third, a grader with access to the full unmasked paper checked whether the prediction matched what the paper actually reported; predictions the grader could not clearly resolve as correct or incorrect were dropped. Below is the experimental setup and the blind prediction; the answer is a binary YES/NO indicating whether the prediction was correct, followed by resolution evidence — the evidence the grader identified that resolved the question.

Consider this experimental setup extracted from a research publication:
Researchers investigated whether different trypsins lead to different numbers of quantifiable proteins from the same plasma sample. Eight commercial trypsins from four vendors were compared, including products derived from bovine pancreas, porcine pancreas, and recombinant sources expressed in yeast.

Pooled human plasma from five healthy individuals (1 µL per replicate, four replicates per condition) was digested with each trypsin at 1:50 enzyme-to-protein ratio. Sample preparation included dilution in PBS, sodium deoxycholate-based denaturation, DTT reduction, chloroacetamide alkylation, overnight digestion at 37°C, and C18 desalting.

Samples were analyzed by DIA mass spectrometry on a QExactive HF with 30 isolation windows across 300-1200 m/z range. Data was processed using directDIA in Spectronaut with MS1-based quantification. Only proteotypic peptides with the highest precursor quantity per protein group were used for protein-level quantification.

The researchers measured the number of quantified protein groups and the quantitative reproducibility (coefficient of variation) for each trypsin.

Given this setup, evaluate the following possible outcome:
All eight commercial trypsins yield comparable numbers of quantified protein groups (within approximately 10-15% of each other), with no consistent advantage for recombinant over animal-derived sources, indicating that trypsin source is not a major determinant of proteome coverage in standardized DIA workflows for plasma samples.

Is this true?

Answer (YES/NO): YES